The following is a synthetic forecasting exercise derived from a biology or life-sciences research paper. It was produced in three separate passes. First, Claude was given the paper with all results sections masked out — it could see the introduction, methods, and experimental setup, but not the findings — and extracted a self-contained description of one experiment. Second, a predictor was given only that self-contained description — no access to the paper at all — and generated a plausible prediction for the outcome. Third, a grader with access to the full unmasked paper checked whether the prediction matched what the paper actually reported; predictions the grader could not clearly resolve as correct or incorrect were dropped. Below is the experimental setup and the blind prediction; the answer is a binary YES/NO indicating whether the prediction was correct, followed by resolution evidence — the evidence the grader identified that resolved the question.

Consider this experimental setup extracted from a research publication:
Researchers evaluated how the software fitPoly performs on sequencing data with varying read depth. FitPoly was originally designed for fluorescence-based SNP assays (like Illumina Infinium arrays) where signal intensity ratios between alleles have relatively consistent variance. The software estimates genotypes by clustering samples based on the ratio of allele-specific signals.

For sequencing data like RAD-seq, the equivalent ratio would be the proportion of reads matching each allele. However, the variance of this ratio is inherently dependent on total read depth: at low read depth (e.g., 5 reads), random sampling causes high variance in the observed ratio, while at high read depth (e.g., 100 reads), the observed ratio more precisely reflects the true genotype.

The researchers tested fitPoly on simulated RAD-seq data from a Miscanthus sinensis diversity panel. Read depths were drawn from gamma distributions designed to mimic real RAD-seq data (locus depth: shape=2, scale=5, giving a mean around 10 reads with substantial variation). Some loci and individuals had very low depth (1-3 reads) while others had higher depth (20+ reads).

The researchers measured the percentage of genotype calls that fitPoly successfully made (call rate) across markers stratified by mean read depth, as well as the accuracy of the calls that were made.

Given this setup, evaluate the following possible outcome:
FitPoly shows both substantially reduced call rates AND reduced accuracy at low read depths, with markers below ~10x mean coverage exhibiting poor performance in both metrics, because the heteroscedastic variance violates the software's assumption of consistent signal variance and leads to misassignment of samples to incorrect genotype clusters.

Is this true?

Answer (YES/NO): YES